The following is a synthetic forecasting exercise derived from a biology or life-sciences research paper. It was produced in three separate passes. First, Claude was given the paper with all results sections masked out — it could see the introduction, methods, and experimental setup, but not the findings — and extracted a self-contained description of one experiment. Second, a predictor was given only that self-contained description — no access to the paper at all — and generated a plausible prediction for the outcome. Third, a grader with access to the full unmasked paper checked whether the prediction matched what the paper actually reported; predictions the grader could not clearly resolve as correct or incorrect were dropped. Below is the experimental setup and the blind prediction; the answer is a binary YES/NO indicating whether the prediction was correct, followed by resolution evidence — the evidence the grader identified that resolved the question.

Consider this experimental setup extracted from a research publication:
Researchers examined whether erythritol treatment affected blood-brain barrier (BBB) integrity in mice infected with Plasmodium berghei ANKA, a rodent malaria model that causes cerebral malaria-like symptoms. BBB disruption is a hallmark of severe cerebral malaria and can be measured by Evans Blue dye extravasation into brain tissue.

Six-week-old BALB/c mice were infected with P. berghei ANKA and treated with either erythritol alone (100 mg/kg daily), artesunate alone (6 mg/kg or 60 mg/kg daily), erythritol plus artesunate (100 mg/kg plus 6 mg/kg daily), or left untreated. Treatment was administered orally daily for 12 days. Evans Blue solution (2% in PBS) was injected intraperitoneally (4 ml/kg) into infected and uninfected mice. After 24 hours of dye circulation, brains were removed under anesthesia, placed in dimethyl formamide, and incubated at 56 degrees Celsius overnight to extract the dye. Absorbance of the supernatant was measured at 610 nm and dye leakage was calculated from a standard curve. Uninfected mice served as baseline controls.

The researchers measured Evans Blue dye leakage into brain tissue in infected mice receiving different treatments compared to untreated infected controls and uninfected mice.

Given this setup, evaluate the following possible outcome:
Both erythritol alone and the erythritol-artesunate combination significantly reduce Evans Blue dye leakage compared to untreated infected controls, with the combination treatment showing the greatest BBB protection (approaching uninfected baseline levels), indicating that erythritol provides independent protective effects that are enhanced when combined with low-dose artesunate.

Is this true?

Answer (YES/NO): NO